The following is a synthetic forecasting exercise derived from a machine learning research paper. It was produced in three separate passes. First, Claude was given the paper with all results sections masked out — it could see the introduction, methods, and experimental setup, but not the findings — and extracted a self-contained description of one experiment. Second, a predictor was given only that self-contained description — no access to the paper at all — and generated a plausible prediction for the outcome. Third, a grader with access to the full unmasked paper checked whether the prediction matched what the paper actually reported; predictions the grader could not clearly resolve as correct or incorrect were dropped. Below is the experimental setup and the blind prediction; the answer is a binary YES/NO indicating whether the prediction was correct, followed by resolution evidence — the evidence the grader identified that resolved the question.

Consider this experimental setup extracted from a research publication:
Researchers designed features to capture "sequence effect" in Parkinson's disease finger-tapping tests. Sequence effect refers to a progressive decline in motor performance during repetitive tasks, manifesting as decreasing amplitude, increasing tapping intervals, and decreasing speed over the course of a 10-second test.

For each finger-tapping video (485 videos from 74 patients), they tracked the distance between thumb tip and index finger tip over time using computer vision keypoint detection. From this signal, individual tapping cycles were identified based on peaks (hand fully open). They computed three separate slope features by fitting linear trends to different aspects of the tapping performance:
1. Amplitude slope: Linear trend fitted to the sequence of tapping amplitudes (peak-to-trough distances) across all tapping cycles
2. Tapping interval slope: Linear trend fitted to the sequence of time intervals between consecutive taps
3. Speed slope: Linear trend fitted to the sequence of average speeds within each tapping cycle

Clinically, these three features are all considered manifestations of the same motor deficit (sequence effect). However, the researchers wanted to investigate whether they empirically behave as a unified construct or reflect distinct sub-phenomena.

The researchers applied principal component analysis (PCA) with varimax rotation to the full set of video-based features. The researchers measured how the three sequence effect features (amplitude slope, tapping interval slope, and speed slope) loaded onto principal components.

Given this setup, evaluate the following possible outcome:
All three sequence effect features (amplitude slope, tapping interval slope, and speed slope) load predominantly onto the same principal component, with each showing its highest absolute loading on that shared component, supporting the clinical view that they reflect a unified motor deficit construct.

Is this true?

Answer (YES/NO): NO